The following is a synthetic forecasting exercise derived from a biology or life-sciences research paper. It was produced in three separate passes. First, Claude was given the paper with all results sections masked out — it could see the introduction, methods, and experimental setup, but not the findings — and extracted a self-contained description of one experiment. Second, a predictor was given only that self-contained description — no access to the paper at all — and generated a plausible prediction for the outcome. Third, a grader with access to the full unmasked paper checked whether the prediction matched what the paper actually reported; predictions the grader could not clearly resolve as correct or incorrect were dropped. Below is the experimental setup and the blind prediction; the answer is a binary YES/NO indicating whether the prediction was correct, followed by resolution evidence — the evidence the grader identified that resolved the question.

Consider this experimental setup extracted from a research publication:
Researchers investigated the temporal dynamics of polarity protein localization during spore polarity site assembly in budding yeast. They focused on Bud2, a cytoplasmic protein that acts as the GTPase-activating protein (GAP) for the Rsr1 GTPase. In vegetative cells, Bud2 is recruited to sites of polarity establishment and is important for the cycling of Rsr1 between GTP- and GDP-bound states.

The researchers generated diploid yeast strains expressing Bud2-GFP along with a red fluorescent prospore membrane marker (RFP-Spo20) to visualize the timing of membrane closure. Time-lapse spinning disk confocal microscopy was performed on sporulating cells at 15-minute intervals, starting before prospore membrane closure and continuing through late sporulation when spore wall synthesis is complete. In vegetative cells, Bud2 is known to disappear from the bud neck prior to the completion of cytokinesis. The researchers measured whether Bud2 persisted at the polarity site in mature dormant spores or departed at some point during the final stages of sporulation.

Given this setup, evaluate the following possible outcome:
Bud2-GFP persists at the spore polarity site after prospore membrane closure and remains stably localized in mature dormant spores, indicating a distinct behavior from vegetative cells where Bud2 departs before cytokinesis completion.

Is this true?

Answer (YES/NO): NO